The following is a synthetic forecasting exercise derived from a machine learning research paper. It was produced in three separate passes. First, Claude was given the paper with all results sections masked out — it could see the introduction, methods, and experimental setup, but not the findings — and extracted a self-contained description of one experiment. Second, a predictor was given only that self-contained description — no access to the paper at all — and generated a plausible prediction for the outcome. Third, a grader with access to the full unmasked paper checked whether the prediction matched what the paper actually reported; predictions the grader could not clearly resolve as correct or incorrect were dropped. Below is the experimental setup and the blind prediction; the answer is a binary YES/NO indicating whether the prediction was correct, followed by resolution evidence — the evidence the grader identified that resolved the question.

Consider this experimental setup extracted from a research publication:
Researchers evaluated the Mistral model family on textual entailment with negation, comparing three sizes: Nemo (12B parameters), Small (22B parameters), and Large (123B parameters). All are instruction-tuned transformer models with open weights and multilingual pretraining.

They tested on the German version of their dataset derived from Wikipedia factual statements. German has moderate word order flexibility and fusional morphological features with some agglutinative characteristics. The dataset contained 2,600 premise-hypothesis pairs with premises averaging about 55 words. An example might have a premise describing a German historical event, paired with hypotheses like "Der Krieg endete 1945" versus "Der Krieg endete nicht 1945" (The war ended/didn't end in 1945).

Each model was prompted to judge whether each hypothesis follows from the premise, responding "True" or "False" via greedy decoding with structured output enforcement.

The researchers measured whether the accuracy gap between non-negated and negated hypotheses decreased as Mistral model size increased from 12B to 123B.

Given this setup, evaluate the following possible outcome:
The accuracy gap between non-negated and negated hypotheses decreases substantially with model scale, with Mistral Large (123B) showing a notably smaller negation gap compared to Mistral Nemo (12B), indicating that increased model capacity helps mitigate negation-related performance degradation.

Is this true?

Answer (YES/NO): NO